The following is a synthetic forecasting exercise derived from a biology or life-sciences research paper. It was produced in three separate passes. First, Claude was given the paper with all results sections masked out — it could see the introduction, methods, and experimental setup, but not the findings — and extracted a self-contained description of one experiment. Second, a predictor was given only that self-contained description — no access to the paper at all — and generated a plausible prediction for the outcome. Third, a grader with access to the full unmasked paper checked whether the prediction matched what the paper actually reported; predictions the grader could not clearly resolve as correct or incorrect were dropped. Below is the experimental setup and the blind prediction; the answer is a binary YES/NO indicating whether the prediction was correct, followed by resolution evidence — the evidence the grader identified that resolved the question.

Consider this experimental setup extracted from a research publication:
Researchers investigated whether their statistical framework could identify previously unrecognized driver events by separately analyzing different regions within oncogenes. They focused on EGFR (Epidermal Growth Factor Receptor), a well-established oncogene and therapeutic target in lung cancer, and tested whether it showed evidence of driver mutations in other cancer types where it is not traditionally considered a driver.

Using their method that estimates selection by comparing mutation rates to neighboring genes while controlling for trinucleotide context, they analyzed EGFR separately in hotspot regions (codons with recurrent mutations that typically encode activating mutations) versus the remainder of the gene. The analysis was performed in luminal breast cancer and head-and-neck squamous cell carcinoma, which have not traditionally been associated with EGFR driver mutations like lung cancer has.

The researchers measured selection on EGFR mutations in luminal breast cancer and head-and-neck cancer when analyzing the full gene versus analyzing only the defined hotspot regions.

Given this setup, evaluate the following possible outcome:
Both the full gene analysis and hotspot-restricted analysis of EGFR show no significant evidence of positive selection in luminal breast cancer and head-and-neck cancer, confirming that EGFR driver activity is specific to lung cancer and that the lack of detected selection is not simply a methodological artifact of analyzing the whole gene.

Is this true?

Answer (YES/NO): NO